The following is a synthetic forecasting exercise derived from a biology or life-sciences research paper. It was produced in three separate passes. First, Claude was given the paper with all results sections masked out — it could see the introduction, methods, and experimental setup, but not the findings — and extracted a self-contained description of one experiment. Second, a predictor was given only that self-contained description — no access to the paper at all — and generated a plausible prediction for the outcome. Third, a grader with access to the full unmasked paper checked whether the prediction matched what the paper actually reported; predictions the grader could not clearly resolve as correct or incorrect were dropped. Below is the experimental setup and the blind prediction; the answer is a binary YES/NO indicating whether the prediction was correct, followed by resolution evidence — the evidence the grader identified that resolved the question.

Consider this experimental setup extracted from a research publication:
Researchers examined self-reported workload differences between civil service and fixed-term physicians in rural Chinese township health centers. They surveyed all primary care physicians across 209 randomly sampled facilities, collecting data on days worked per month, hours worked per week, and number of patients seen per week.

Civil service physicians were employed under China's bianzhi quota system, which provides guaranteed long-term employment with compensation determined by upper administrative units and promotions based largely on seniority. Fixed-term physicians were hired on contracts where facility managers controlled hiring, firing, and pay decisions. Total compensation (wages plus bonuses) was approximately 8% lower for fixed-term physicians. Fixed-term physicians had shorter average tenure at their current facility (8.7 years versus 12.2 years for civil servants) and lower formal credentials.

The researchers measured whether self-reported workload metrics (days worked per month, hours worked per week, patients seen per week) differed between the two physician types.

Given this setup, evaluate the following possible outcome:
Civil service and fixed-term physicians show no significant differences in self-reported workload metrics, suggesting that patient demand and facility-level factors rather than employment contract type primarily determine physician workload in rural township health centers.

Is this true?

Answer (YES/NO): NO